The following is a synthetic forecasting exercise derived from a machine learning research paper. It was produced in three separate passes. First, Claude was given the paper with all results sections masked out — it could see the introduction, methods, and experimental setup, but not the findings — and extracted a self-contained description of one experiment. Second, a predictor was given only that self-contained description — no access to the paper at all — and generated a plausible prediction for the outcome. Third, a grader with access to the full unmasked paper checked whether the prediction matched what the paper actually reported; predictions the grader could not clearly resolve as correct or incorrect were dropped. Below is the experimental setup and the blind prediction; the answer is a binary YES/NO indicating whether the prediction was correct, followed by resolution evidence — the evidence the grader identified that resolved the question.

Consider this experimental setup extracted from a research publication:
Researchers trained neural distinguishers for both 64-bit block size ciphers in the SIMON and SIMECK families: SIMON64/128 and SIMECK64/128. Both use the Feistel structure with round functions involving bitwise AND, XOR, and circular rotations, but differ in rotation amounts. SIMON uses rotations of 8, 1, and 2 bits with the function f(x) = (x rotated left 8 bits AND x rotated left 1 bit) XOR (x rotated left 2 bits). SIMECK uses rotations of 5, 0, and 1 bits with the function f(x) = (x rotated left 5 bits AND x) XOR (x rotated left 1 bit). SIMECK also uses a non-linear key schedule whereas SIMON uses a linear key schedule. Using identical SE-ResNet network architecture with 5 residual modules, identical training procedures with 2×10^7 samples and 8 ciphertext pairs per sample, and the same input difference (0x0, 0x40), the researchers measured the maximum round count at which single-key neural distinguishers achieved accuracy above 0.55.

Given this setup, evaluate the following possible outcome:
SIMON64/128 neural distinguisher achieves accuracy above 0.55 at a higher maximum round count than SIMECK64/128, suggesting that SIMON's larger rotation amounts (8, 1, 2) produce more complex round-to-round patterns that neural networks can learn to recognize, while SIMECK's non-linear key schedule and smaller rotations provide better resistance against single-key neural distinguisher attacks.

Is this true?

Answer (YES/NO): NO